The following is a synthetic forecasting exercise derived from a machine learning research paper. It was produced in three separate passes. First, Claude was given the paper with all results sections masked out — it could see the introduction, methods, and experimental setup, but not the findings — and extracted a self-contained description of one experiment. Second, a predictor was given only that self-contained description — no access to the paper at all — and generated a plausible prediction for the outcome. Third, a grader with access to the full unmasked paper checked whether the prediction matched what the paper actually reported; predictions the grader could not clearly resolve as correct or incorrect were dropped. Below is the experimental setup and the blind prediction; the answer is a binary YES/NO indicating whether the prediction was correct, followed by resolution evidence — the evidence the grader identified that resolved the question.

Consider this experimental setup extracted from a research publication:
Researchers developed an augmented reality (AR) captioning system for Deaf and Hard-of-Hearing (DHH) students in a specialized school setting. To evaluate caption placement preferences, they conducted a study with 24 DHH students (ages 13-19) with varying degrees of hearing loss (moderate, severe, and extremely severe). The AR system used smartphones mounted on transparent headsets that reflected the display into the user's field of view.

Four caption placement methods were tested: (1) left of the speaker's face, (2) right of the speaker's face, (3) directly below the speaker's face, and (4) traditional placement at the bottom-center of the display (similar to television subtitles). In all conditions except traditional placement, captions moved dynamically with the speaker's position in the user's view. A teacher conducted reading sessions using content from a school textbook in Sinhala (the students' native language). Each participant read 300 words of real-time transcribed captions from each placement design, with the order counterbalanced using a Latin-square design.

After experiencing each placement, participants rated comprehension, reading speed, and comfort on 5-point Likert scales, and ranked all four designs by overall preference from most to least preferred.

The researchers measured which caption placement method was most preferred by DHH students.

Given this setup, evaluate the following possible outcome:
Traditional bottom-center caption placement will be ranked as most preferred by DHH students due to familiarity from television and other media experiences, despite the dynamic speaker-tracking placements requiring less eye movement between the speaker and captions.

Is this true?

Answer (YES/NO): NO